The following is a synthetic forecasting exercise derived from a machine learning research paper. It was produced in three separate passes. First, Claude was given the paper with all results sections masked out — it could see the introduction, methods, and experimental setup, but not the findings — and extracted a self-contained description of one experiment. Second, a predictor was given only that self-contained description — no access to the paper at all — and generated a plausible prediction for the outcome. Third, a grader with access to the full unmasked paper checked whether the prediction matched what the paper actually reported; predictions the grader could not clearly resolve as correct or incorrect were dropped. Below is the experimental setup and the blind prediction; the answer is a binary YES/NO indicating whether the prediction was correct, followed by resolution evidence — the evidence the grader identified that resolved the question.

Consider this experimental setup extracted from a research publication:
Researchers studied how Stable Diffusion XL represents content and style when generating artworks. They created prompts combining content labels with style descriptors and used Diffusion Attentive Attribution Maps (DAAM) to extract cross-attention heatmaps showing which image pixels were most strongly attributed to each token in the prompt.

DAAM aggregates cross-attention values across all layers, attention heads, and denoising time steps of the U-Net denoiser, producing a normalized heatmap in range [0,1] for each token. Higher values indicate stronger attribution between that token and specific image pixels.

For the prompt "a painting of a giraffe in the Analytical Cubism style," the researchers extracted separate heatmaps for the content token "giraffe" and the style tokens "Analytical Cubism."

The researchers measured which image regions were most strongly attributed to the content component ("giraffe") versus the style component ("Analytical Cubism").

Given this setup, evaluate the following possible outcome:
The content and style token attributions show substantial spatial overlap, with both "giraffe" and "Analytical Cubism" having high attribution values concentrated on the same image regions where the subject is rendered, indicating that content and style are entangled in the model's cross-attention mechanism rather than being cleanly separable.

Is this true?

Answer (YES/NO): NO